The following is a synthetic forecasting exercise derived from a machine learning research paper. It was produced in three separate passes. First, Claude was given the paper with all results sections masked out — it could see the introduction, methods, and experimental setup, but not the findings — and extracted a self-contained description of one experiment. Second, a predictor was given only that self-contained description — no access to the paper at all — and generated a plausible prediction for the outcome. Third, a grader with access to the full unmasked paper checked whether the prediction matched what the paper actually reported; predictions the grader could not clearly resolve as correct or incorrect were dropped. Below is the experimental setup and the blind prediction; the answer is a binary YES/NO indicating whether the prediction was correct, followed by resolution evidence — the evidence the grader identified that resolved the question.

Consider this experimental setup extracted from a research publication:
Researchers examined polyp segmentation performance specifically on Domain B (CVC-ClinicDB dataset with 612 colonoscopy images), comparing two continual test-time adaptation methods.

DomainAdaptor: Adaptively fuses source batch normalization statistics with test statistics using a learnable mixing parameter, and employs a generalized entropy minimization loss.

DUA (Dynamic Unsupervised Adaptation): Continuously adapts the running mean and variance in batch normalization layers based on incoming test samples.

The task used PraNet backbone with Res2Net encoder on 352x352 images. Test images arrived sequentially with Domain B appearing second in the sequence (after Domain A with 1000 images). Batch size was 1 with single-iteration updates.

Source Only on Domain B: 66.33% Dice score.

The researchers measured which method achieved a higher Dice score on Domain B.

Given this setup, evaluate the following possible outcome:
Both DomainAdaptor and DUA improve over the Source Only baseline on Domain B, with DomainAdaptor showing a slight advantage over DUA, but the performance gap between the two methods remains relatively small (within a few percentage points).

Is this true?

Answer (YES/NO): NO